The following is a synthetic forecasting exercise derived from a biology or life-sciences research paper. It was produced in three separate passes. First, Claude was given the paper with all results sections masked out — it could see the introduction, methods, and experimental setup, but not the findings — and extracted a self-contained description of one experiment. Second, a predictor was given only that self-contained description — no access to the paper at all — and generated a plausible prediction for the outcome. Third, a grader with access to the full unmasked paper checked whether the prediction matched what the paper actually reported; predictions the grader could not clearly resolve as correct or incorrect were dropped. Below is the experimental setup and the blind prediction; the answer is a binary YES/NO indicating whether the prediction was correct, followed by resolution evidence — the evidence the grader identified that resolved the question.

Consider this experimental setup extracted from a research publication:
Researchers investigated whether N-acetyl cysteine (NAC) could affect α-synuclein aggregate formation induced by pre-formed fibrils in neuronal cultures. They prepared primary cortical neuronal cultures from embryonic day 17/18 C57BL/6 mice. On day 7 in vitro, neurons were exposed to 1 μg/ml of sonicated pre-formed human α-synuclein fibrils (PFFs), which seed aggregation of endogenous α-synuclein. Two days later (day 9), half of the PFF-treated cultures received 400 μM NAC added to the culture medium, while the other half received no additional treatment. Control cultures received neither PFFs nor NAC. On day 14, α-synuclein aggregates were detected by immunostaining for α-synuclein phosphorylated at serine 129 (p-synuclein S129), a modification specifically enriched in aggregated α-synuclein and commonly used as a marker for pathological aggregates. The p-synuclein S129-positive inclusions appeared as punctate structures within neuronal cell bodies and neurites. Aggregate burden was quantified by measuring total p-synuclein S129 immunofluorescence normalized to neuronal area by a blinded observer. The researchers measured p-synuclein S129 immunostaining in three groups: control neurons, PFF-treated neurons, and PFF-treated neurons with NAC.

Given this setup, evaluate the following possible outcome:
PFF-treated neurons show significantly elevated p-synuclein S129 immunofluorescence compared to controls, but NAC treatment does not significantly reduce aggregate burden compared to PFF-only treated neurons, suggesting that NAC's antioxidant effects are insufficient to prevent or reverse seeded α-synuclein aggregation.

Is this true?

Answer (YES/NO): NO